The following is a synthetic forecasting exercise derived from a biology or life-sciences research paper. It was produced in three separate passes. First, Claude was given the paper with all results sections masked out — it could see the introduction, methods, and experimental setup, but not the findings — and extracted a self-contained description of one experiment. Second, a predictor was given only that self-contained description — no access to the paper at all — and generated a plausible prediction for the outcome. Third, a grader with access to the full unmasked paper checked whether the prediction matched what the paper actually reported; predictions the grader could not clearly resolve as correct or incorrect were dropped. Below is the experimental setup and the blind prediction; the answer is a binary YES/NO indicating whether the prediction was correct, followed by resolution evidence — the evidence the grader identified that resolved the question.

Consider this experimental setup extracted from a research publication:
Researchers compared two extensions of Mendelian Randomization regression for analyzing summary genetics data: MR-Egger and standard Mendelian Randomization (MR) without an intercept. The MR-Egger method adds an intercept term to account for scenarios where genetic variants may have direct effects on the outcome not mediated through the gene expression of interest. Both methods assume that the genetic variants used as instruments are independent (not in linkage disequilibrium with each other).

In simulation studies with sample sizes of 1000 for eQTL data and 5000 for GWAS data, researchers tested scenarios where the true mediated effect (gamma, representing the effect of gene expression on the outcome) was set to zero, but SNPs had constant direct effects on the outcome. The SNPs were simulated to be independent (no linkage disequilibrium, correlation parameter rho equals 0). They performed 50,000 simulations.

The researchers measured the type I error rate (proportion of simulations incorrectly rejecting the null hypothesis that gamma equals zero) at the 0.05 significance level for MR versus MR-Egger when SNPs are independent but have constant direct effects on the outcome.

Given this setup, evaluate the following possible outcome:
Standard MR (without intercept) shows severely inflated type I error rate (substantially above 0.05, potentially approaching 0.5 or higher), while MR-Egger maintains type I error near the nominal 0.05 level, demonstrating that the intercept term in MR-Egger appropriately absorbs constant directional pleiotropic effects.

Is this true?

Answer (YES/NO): NO